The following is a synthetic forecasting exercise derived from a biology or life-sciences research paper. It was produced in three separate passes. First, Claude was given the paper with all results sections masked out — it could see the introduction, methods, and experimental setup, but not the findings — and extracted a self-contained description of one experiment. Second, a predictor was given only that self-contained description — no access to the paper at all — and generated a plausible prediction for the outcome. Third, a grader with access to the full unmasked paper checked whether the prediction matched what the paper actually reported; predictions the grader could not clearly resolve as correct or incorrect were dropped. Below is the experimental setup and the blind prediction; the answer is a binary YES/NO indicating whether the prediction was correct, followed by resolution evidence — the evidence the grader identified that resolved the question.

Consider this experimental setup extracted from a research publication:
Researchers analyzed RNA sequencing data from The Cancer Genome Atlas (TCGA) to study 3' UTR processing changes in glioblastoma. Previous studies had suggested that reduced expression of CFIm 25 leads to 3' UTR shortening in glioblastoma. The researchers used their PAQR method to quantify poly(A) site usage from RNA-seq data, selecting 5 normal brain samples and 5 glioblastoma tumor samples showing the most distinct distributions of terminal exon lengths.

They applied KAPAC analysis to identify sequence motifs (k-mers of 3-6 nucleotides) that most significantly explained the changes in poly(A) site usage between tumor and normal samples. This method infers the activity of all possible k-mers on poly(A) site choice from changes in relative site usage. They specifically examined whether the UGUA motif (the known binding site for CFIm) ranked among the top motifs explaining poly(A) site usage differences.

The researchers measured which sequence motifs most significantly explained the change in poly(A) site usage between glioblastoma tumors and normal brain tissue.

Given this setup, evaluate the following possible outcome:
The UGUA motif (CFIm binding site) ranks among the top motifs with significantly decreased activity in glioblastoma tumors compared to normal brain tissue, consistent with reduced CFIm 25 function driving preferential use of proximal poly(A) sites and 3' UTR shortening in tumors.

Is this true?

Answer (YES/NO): NO